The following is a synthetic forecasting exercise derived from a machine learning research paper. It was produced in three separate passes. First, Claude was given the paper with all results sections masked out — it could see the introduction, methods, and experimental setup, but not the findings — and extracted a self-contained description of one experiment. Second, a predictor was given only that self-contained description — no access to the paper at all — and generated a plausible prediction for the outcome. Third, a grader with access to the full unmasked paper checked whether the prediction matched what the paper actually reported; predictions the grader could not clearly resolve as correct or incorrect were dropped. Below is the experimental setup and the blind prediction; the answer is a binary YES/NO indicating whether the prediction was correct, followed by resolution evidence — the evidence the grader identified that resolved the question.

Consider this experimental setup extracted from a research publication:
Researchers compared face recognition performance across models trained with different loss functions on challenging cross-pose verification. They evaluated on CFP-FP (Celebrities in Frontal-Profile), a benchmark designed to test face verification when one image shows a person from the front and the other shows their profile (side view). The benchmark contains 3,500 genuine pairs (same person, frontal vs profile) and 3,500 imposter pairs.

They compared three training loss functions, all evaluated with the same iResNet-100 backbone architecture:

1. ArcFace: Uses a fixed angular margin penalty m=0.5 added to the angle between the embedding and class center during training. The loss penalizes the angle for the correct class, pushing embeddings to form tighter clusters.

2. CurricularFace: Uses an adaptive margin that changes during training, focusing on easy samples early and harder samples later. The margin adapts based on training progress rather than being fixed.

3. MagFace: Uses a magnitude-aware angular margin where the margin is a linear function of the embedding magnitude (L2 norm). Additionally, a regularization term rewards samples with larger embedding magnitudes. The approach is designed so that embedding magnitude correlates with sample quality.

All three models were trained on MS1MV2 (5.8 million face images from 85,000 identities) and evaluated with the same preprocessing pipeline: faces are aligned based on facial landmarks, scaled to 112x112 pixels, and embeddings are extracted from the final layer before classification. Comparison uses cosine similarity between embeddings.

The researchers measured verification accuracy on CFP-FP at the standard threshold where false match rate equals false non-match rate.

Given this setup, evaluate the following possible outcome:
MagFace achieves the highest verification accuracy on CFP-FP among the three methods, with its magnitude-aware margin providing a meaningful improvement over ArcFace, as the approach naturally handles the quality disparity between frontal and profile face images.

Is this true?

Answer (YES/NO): NO